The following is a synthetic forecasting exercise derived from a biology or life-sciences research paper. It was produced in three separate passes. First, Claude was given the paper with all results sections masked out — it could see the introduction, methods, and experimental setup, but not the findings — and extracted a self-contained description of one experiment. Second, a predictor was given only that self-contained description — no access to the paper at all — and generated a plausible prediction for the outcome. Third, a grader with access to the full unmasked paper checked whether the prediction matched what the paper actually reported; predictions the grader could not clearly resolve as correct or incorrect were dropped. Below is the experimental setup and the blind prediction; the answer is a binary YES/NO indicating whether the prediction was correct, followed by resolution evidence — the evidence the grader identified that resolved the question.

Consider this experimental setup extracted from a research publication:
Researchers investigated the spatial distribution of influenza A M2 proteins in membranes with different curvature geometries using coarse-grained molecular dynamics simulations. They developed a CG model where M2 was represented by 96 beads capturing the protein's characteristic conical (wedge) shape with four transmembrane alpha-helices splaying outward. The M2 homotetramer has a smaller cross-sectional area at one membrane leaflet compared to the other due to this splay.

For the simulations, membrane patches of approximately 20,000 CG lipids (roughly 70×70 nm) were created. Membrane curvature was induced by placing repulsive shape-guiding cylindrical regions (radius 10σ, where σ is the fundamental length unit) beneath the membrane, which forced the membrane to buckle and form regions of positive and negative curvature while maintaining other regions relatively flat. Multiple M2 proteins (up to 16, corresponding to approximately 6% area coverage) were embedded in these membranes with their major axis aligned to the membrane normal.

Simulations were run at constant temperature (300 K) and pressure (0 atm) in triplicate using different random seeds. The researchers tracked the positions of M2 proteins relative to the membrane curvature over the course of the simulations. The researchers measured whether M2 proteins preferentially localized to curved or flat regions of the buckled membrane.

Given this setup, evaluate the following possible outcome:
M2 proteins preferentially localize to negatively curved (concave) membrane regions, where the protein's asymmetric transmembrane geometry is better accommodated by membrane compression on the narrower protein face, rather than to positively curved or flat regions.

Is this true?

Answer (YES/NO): NO